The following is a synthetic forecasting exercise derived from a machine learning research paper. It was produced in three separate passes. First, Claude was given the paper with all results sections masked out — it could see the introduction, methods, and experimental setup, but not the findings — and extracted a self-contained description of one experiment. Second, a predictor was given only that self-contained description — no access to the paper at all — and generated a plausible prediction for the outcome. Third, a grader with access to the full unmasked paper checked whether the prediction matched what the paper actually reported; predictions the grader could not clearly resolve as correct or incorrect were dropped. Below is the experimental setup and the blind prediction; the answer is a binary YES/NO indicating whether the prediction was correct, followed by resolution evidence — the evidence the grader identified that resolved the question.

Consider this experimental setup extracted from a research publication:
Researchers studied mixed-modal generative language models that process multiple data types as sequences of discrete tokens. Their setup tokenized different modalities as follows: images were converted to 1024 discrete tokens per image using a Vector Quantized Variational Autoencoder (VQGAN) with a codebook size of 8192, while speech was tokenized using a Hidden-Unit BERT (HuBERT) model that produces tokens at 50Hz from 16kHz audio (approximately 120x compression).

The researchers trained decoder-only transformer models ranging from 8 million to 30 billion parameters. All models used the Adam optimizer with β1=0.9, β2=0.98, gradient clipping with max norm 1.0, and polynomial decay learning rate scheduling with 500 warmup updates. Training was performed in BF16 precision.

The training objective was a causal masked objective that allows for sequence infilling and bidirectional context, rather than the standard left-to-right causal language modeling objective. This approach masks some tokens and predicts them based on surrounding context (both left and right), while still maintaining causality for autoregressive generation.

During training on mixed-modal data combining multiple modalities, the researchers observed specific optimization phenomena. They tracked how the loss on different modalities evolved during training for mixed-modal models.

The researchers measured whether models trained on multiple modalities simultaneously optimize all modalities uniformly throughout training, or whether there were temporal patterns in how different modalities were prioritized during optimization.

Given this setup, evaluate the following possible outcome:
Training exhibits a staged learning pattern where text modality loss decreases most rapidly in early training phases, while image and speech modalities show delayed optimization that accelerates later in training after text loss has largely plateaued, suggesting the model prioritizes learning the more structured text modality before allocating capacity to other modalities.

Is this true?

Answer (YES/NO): NO